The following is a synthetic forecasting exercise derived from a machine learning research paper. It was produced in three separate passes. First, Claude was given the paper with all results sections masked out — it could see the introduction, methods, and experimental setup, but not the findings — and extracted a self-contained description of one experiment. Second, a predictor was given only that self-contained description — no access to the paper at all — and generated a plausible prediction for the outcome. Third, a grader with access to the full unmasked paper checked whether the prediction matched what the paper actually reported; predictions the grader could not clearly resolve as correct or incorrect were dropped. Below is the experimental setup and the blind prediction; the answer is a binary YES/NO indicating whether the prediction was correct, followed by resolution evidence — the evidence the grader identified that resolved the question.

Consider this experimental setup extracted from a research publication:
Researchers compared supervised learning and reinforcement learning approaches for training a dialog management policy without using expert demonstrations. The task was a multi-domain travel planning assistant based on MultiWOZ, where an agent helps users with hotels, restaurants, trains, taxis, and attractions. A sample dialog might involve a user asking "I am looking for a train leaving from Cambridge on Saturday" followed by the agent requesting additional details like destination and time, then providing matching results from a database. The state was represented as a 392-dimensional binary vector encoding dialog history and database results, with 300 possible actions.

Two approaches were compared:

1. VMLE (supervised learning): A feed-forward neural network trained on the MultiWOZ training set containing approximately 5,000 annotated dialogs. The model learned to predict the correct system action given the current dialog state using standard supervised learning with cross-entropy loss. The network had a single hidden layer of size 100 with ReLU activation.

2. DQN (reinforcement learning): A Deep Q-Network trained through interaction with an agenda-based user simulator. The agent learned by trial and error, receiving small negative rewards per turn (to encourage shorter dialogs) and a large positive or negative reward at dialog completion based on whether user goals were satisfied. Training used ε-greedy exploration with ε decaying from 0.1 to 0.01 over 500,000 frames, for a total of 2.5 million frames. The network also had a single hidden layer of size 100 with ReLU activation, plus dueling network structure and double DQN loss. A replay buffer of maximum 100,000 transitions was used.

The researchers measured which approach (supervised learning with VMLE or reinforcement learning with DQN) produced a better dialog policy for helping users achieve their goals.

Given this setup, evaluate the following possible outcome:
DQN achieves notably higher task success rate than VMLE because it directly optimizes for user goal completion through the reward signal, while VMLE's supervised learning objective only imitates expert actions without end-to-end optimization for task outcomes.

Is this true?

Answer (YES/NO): NO